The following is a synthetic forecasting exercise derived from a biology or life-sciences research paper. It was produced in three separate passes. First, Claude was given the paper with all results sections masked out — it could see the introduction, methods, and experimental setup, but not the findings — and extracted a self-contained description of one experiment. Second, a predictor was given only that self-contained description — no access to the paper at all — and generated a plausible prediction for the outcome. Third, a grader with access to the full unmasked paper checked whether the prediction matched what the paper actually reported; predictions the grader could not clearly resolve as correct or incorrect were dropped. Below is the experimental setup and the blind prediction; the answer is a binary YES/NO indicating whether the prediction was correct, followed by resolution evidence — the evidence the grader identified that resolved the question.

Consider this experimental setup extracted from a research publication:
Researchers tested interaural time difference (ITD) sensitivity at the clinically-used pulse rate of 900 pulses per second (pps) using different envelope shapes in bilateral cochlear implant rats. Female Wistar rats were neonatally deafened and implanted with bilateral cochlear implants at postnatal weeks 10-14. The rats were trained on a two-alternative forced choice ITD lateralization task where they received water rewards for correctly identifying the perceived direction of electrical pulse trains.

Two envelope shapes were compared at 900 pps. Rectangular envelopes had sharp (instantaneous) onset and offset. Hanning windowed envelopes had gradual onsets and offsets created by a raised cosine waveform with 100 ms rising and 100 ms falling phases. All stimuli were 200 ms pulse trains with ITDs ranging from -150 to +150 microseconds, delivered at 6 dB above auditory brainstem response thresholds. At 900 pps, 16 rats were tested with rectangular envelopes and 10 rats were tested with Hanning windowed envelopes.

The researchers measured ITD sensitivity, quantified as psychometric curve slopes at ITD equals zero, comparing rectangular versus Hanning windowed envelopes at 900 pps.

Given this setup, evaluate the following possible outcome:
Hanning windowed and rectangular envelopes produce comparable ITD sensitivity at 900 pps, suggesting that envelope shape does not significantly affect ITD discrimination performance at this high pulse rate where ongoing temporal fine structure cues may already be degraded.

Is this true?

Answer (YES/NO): NO